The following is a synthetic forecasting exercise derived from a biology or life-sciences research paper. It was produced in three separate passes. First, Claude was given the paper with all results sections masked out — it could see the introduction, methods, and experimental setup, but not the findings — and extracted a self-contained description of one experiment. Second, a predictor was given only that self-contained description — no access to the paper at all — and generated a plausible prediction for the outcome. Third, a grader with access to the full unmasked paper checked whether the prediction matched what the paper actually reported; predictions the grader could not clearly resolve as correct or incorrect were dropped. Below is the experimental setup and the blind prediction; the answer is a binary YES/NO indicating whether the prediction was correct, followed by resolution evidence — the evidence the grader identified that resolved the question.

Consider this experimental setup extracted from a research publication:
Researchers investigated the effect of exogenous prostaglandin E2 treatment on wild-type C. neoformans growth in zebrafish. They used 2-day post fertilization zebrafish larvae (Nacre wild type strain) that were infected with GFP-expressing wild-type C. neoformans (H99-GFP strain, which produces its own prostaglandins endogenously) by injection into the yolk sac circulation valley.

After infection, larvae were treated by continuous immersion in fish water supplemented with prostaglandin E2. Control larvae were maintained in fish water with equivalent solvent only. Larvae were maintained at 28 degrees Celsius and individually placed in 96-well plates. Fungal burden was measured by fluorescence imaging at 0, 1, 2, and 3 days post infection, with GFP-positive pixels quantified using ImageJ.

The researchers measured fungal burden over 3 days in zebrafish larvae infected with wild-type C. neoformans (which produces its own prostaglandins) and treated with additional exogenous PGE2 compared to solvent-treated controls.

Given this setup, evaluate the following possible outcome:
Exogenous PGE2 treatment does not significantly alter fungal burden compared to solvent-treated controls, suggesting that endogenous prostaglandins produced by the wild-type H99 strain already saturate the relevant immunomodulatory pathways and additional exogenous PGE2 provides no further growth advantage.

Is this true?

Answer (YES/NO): NO